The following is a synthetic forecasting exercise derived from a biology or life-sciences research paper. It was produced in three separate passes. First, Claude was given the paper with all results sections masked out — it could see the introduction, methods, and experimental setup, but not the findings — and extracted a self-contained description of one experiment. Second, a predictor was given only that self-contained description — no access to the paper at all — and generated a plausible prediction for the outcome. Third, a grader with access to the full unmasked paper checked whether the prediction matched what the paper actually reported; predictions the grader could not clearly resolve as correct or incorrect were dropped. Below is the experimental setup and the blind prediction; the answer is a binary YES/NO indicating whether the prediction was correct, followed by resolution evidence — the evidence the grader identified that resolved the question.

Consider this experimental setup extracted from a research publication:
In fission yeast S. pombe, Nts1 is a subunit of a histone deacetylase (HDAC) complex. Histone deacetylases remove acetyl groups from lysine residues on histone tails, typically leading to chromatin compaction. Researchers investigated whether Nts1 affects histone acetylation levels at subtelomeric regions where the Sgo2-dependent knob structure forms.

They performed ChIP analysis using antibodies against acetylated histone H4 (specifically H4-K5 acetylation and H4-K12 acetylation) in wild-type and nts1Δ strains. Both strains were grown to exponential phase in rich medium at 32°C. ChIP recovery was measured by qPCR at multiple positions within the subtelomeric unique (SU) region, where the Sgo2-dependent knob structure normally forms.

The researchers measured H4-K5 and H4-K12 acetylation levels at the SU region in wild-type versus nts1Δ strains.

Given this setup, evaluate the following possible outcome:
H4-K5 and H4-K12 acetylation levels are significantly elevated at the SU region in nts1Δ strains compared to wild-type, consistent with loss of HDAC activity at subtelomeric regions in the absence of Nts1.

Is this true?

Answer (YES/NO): YES